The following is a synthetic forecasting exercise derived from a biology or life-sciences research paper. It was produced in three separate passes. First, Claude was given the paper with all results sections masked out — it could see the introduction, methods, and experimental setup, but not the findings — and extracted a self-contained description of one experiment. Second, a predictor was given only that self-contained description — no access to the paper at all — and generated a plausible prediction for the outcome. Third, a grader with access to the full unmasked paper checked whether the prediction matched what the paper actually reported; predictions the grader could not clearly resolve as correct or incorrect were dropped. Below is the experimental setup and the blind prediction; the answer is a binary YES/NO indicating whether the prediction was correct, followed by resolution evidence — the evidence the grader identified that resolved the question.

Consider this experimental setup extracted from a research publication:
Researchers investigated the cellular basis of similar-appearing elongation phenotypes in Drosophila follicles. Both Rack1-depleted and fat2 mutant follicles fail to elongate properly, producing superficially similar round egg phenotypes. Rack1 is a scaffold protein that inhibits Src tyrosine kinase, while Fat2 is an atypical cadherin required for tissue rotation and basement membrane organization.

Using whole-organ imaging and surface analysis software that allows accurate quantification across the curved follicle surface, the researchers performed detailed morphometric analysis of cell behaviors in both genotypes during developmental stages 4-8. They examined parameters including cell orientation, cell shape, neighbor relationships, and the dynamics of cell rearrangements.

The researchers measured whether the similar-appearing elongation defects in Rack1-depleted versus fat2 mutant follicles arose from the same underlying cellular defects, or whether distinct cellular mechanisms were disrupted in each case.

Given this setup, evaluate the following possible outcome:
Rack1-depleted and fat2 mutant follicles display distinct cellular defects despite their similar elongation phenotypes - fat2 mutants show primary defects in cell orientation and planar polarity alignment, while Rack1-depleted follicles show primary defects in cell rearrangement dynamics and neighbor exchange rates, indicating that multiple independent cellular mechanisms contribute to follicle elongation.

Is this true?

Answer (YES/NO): YES